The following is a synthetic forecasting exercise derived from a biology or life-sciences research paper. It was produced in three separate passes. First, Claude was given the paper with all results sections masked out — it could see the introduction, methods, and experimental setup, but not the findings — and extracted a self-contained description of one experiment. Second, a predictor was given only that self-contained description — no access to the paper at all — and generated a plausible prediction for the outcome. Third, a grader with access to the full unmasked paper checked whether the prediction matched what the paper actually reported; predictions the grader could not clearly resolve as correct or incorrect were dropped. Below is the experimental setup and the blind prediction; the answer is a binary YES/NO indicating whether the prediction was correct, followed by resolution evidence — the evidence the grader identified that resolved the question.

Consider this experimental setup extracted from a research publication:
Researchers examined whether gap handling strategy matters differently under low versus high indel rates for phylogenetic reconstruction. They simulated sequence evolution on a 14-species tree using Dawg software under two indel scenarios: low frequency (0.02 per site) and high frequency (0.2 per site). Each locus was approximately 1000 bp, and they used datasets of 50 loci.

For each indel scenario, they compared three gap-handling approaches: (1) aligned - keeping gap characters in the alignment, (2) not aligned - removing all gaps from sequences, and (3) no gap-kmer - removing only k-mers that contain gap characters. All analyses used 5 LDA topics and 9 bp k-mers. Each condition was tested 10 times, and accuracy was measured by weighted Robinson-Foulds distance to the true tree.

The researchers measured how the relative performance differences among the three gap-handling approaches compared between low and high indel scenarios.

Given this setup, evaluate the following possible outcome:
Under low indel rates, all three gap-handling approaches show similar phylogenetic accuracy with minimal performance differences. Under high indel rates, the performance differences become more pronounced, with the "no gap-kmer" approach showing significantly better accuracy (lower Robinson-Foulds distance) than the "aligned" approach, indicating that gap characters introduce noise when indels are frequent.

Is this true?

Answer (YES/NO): NO